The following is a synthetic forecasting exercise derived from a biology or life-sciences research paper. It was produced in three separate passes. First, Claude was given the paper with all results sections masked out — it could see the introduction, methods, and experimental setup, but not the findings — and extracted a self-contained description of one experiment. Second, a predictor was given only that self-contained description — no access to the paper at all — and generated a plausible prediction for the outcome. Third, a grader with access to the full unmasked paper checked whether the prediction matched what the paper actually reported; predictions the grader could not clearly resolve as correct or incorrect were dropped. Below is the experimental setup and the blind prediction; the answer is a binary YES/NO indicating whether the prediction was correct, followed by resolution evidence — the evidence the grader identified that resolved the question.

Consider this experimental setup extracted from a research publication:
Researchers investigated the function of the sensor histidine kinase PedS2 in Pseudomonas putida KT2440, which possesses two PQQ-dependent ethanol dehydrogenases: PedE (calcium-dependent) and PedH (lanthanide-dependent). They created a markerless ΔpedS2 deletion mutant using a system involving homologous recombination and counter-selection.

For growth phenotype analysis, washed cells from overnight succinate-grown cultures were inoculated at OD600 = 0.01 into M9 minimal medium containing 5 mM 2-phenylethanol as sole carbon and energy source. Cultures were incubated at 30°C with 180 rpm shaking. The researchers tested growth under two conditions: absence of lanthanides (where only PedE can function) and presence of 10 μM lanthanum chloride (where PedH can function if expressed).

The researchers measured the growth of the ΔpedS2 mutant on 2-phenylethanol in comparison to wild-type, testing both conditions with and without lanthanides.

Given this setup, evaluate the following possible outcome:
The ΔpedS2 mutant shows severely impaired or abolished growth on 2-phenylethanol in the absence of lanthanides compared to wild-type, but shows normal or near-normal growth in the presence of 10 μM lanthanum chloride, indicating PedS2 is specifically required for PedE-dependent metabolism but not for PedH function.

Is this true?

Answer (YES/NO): NO